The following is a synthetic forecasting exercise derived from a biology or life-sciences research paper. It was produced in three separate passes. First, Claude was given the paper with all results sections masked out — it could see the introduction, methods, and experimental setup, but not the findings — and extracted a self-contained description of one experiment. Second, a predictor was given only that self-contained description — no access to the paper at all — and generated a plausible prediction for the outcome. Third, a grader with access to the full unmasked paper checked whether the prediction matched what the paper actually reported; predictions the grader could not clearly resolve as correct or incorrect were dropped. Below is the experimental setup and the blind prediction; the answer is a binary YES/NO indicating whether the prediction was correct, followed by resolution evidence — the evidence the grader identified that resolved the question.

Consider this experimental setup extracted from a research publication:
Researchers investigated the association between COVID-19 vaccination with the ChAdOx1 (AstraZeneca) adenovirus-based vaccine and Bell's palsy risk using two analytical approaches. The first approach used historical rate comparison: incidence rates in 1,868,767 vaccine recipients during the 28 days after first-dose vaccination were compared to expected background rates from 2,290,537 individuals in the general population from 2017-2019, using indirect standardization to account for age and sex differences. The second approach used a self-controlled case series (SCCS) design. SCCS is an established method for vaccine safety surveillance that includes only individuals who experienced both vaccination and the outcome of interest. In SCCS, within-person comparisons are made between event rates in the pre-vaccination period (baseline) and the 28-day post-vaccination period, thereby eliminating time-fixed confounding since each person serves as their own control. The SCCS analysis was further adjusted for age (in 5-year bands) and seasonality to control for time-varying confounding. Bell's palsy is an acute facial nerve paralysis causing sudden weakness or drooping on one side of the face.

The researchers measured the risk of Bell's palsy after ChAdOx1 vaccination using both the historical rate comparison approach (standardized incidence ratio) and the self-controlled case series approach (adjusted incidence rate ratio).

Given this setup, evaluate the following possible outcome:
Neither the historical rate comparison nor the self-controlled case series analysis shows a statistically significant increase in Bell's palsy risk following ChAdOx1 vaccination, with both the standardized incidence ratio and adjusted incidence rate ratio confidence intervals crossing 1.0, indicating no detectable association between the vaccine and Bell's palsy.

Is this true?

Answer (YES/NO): NO